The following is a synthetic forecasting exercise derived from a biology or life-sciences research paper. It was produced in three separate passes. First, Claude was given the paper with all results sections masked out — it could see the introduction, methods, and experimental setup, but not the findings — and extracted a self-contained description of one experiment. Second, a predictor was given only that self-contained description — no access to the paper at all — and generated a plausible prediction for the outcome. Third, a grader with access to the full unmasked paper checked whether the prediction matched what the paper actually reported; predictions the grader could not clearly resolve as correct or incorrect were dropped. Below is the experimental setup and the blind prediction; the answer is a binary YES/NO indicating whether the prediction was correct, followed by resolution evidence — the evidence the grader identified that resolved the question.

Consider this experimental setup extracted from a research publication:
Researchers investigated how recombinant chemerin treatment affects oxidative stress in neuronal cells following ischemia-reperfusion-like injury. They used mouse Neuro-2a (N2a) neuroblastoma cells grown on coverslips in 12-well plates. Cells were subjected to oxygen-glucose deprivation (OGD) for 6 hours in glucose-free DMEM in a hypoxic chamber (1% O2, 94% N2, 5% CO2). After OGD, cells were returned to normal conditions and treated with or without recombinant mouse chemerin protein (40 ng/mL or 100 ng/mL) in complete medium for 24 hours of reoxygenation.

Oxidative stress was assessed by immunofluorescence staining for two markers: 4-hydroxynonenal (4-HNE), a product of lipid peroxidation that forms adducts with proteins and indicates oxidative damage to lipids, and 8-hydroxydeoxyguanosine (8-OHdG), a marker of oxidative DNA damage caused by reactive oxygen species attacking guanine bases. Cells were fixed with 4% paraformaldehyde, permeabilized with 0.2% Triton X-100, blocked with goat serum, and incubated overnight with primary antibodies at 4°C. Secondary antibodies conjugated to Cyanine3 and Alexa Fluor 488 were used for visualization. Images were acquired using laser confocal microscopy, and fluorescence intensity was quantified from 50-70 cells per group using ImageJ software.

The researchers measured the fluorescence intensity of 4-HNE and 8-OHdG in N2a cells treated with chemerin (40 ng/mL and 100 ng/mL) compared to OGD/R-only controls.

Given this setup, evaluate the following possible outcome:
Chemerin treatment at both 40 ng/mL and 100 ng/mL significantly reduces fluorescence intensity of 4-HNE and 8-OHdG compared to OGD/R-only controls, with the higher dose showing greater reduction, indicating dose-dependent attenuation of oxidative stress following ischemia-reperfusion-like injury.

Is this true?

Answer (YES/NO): NO